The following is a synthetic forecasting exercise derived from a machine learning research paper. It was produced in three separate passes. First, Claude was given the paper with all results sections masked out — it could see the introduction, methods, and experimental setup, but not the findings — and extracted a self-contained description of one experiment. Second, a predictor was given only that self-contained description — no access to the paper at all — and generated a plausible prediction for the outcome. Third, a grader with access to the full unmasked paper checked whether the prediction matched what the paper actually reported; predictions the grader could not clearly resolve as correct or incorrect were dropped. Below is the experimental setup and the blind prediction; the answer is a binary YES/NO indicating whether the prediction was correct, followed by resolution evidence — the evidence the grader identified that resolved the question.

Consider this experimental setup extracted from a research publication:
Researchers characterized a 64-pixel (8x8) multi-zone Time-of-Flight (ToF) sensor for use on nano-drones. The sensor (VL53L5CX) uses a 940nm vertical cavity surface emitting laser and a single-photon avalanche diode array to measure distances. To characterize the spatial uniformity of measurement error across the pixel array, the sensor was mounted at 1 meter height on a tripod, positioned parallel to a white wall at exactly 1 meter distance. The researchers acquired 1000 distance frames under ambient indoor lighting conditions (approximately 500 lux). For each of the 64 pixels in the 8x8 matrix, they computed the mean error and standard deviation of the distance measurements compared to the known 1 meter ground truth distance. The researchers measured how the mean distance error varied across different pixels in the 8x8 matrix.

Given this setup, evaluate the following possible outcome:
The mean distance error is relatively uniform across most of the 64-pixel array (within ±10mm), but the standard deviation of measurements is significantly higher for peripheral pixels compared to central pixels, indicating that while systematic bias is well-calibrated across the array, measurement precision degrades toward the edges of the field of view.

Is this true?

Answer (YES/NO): NO